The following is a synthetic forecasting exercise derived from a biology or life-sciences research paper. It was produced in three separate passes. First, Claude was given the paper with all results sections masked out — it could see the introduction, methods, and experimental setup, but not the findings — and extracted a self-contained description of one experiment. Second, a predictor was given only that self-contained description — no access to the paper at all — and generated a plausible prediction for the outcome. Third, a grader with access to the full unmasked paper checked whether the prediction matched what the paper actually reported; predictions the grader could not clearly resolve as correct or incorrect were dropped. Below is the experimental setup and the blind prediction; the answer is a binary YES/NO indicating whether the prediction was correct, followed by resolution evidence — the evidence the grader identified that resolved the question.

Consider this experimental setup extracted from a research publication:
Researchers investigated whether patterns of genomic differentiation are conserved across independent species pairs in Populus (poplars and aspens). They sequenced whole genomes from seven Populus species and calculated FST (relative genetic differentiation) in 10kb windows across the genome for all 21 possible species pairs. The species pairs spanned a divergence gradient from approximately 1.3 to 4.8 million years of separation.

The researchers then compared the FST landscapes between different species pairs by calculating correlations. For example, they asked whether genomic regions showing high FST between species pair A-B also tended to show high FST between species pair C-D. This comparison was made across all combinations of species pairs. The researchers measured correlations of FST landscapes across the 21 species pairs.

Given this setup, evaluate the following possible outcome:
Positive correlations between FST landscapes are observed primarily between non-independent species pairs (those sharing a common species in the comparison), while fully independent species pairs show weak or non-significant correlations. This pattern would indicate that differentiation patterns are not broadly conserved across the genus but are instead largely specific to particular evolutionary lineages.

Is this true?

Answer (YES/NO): NO